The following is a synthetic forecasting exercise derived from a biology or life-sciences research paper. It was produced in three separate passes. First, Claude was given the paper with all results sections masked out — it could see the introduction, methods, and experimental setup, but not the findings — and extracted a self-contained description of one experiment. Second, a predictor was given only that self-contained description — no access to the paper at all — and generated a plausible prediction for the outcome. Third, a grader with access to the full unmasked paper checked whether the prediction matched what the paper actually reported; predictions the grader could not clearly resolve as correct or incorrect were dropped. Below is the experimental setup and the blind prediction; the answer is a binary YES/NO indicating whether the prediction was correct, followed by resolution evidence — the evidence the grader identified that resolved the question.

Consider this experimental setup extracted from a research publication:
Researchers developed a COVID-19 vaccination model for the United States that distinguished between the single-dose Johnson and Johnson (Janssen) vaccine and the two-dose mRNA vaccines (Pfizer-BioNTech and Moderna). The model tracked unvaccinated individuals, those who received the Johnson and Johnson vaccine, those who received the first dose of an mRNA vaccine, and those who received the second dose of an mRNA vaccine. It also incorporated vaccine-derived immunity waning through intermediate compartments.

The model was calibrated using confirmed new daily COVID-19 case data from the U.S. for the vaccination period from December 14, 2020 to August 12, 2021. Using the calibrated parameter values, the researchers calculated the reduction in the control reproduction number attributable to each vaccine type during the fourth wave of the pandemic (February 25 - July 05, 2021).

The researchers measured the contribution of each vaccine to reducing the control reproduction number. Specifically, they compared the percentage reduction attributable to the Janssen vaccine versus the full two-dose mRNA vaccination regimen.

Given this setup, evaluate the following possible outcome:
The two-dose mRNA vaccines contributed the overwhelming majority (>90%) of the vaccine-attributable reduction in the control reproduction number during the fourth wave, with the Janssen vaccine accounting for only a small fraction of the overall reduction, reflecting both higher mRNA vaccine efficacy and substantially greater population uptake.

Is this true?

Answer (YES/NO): YES